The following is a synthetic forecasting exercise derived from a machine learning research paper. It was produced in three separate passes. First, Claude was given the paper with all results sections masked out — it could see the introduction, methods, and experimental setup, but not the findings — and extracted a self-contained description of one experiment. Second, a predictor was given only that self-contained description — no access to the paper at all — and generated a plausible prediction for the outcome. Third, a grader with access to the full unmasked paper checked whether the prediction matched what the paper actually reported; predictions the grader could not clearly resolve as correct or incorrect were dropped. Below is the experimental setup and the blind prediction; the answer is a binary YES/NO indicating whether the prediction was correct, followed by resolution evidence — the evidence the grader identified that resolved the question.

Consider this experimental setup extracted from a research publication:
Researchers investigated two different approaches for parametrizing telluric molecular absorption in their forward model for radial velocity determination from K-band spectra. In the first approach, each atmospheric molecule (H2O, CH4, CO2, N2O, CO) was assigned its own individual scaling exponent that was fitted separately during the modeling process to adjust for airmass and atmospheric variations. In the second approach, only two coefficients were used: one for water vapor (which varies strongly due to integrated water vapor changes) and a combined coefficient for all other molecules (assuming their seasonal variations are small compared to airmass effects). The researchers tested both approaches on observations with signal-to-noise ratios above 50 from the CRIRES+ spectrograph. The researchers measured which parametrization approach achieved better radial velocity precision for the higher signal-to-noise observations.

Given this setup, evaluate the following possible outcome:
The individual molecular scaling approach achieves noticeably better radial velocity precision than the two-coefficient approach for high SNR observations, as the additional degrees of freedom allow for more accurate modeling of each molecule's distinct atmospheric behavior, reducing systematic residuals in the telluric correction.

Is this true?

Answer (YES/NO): YES